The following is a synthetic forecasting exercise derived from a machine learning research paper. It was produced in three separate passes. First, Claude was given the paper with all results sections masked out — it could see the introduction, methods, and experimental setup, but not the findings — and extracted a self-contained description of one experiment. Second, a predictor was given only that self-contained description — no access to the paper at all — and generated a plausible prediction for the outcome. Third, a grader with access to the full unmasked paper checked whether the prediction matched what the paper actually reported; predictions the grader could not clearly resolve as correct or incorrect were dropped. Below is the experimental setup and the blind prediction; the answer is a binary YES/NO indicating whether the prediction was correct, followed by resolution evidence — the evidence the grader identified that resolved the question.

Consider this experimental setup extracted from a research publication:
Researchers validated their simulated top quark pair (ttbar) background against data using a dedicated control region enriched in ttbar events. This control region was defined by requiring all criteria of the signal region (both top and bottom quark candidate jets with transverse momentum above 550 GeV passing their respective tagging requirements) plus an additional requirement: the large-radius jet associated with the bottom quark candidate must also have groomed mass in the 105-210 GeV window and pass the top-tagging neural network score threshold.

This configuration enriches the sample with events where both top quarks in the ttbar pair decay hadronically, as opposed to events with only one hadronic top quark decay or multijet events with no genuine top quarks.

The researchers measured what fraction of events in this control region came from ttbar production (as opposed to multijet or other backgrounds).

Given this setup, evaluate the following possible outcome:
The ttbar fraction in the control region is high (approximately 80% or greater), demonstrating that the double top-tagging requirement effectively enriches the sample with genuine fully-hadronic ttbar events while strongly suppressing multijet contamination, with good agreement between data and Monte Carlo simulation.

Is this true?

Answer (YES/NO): NO